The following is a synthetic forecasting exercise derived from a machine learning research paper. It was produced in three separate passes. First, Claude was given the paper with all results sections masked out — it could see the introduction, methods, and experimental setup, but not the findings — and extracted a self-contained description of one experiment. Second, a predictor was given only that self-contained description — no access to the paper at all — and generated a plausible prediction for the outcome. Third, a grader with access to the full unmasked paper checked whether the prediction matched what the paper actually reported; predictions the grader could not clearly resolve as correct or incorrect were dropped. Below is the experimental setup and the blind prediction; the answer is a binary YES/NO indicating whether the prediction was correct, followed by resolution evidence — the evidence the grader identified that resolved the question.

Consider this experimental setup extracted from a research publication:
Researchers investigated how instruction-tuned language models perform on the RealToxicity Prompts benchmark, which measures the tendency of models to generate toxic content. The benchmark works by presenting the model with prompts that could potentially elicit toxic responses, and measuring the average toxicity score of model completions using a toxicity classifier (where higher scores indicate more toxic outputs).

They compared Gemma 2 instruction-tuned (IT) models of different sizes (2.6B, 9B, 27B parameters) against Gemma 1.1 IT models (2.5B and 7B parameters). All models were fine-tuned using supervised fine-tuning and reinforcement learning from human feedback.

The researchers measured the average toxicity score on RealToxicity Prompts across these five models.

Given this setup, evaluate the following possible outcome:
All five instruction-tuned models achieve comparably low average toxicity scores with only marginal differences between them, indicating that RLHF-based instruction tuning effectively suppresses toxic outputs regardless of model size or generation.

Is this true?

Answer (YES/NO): NO